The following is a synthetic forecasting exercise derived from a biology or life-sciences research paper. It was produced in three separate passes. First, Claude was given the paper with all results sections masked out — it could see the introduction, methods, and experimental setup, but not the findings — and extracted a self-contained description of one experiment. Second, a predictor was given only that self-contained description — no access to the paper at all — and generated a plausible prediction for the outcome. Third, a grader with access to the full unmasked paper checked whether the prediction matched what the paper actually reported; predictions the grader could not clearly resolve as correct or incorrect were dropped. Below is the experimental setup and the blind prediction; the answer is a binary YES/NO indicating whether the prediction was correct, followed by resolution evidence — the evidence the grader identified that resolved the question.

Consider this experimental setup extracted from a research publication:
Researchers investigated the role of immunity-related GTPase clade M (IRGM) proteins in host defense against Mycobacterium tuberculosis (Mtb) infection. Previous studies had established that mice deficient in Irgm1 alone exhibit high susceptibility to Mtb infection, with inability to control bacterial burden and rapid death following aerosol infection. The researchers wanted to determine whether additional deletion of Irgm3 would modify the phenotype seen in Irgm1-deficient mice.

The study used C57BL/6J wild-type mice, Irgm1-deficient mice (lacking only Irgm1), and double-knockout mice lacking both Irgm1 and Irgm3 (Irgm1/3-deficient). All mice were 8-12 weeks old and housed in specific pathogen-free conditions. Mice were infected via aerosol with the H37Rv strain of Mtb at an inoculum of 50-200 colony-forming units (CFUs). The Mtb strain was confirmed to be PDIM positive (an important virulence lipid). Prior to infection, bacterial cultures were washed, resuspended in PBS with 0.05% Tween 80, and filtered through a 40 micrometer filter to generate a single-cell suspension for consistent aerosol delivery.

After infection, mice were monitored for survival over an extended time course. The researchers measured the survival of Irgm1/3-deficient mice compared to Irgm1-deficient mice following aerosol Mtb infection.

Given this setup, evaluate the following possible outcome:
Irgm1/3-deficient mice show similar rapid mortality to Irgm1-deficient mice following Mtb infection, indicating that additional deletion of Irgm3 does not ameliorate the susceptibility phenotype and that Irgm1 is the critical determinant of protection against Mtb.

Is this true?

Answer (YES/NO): NO